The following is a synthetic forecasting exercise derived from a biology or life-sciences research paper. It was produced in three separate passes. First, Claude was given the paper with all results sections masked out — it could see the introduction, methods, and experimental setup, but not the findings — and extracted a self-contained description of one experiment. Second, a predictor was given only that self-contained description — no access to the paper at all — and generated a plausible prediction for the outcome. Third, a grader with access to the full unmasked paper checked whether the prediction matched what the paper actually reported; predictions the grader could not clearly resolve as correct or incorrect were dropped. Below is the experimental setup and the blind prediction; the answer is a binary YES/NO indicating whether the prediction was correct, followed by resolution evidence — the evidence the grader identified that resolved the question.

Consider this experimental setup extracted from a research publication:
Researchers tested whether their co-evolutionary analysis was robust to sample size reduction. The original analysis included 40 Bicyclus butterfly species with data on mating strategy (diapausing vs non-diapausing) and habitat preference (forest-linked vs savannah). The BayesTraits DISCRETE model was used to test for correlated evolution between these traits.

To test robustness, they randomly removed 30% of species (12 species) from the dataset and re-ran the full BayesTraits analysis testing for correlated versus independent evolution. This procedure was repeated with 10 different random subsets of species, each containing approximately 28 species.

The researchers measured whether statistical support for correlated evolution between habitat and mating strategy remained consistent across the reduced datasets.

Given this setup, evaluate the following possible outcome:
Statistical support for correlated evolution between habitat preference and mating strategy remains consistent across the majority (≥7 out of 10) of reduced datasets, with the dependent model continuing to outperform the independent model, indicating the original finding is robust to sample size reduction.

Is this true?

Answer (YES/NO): YES